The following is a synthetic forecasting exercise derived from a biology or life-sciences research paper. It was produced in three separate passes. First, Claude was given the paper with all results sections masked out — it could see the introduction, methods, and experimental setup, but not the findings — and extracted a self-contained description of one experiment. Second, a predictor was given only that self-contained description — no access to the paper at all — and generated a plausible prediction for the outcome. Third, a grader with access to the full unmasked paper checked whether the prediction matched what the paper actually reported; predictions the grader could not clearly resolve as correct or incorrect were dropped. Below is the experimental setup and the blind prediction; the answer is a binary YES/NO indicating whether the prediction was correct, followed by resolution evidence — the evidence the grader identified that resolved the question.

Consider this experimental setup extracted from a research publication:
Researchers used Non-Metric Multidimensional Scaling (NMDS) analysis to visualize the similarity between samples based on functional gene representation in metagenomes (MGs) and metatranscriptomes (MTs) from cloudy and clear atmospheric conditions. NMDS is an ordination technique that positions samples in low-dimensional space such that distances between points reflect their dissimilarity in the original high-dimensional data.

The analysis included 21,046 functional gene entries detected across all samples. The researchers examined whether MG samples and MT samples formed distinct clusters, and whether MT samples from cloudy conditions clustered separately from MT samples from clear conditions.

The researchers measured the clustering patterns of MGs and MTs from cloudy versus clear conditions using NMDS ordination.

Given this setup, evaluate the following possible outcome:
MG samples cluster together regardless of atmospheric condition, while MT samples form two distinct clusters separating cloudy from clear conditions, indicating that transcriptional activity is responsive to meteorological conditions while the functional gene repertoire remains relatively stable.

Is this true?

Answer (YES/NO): NO